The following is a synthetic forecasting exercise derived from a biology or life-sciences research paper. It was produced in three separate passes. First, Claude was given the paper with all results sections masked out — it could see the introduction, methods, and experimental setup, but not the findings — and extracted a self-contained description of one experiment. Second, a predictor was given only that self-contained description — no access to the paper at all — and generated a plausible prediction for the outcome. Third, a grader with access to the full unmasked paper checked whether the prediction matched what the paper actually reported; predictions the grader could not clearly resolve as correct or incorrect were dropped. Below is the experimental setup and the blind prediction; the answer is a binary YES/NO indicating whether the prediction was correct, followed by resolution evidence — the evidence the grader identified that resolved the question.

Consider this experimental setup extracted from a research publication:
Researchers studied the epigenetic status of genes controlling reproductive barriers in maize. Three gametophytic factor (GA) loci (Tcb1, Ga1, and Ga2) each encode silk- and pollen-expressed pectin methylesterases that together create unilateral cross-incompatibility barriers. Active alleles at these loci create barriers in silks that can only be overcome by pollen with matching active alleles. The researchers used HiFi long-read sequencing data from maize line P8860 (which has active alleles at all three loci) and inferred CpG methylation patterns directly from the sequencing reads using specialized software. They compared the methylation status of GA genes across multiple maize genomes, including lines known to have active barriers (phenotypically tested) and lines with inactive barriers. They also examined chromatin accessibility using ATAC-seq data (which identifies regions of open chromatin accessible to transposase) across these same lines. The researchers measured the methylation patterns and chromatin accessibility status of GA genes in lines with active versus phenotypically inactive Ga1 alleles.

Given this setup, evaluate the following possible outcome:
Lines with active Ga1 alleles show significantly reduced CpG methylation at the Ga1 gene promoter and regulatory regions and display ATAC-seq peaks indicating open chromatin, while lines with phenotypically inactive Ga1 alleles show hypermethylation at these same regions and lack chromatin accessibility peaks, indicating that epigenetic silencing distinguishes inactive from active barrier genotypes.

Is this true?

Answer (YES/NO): NO